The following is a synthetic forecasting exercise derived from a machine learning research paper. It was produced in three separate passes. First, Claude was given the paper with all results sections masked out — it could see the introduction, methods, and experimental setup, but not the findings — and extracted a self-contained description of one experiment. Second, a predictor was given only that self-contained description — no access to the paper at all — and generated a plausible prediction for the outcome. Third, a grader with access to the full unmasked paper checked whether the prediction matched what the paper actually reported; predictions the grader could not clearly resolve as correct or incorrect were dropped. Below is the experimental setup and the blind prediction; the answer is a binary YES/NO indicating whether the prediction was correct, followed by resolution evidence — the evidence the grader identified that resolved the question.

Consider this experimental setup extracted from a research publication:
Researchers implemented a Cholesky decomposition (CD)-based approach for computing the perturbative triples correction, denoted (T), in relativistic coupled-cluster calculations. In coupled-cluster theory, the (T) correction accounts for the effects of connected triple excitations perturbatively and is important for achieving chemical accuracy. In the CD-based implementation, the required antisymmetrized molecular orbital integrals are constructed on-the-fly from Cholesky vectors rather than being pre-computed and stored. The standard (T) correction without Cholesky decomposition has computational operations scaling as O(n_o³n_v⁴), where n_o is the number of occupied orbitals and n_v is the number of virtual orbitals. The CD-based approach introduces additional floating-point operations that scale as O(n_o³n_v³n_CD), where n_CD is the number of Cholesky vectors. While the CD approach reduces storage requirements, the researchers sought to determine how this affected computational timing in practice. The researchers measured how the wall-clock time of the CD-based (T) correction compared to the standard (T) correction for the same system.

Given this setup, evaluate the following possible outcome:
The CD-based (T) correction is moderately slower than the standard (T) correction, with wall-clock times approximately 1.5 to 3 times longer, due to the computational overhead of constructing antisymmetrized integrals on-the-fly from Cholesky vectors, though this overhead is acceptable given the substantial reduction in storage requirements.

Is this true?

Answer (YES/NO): NO